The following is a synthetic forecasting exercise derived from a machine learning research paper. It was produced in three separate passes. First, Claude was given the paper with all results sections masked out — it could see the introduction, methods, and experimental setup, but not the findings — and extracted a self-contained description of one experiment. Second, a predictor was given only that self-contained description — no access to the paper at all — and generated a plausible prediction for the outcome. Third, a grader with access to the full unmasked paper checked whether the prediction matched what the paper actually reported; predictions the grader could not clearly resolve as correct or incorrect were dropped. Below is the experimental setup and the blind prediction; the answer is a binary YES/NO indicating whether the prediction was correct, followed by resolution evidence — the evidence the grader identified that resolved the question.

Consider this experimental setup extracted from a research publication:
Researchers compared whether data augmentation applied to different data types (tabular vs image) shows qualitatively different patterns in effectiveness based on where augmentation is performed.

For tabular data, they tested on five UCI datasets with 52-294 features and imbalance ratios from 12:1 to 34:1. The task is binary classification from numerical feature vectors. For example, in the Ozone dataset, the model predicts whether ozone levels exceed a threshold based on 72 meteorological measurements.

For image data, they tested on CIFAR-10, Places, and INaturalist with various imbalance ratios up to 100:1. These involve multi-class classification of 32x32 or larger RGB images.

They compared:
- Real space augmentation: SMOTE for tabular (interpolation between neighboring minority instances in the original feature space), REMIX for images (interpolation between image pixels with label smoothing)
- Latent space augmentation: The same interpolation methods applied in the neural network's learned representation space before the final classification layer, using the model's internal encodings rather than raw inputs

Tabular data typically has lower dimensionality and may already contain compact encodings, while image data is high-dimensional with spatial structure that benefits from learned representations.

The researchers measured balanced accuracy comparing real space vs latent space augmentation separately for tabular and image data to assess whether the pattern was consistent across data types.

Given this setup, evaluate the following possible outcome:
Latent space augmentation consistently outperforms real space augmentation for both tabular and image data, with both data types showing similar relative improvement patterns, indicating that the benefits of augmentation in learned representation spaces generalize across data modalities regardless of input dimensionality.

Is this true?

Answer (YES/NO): NO